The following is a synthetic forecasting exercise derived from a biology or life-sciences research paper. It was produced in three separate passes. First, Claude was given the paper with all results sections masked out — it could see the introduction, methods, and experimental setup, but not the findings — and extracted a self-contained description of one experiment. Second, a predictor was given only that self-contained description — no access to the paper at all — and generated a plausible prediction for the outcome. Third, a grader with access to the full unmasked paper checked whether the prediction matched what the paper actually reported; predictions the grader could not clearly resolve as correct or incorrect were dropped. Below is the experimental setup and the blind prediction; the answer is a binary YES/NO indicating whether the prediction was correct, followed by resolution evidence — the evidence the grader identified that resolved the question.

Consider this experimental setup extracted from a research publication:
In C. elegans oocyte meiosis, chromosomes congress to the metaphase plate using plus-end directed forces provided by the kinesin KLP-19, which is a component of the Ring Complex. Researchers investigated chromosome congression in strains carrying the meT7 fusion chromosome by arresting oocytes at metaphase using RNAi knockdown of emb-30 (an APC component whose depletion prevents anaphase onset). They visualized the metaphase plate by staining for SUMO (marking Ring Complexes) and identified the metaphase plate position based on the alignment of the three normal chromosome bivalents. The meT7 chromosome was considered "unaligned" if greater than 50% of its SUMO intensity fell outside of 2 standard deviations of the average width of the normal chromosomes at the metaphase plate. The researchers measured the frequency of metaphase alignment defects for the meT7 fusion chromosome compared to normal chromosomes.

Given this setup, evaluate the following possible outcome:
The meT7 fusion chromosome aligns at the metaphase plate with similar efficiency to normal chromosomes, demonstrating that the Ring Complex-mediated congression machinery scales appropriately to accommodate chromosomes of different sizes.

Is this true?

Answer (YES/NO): NO